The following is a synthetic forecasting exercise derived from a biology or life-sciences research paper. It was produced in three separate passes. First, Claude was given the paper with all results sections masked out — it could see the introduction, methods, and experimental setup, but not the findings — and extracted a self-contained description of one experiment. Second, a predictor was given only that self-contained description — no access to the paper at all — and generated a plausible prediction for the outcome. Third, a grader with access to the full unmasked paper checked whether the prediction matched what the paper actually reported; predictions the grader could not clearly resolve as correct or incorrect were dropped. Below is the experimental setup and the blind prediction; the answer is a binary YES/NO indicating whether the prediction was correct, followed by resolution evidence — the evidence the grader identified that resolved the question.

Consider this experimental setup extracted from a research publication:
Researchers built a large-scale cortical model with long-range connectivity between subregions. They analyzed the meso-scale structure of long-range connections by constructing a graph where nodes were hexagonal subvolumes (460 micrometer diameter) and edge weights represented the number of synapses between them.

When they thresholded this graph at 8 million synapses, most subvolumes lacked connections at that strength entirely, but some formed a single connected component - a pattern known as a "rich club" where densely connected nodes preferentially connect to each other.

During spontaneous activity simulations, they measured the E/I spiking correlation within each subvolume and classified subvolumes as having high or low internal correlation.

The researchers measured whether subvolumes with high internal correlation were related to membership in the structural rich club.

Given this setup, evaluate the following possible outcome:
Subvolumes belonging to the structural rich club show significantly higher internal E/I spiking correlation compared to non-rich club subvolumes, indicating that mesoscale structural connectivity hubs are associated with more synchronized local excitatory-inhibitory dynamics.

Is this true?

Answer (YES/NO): YES